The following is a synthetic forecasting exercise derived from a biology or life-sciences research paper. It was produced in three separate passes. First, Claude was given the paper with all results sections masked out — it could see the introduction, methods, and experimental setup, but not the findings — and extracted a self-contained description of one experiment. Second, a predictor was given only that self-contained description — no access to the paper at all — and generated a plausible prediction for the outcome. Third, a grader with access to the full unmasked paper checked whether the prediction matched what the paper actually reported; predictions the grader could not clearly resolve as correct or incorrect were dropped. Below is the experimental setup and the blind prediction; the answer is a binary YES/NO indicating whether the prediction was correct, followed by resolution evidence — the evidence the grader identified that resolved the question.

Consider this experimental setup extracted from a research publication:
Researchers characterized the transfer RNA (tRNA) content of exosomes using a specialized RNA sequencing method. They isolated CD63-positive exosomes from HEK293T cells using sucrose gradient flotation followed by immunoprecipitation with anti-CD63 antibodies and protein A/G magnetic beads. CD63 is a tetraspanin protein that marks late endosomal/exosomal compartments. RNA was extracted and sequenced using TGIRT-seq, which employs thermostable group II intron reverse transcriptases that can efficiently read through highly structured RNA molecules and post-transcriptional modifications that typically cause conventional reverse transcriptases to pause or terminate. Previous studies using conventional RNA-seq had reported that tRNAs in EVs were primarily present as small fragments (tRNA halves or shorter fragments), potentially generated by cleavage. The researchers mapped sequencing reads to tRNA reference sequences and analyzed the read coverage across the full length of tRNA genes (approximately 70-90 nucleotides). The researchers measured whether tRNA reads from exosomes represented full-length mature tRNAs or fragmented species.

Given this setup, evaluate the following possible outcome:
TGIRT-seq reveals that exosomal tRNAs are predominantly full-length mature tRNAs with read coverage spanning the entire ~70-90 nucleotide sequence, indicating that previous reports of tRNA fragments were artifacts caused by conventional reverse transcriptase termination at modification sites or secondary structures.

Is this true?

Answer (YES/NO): YES